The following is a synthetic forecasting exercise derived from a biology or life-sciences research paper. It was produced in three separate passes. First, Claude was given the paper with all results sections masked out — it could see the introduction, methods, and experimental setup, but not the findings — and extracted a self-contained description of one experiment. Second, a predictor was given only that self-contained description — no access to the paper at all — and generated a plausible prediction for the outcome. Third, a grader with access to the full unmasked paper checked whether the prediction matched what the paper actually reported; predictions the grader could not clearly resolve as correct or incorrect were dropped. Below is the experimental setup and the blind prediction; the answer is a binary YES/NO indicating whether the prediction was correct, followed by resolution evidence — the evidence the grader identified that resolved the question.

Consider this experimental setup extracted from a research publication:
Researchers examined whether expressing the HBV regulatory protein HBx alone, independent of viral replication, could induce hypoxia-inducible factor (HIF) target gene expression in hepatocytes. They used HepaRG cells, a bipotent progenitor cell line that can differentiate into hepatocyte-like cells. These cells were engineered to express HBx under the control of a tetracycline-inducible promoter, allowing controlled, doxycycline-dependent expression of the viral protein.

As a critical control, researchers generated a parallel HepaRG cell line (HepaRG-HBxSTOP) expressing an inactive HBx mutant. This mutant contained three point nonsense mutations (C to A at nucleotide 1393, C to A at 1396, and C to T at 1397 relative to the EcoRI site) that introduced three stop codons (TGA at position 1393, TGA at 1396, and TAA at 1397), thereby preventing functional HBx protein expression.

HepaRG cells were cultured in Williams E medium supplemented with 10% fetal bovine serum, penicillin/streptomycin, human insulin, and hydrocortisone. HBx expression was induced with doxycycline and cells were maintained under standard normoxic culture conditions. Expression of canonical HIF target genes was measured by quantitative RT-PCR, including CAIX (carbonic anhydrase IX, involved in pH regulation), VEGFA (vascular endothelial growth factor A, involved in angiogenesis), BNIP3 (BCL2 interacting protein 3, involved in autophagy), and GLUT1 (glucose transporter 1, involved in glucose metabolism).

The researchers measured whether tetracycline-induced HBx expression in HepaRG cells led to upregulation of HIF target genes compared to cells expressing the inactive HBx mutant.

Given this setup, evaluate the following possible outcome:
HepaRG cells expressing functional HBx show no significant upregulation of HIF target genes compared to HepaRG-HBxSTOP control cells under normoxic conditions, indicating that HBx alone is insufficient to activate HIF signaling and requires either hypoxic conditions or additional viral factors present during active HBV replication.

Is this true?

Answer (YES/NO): NO